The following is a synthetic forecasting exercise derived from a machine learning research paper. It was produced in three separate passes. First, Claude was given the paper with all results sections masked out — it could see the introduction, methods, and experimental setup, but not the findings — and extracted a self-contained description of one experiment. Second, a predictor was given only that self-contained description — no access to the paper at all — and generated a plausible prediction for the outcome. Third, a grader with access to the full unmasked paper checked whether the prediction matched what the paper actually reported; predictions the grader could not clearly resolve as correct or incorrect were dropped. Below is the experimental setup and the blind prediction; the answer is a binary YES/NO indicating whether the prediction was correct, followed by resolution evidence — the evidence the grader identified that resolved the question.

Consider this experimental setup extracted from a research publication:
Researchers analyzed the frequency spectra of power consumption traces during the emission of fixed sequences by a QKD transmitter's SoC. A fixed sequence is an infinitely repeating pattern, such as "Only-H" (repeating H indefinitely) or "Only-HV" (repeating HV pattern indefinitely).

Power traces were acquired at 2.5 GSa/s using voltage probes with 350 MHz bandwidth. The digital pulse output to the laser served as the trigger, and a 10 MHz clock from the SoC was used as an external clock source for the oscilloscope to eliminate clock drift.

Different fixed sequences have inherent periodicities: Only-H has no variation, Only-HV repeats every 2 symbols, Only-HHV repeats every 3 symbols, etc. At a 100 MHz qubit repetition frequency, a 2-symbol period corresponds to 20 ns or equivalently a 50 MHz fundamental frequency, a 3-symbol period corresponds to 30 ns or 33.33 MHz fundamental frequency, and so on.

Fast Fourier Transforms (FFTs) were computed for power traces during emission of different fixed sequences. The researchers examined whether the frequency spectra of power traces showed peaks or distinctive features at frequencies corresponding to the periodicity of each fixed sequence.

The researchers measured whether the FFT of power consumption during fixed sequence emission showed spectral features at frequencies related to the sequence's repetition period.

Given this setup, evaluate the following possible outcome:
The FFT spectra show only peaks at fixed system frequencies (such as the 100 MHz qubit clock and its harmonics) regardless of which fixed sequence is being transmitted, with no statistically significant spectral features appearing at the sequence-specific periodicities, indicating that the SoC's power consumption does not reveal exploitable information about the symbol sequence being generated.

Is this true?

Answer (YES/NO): NO